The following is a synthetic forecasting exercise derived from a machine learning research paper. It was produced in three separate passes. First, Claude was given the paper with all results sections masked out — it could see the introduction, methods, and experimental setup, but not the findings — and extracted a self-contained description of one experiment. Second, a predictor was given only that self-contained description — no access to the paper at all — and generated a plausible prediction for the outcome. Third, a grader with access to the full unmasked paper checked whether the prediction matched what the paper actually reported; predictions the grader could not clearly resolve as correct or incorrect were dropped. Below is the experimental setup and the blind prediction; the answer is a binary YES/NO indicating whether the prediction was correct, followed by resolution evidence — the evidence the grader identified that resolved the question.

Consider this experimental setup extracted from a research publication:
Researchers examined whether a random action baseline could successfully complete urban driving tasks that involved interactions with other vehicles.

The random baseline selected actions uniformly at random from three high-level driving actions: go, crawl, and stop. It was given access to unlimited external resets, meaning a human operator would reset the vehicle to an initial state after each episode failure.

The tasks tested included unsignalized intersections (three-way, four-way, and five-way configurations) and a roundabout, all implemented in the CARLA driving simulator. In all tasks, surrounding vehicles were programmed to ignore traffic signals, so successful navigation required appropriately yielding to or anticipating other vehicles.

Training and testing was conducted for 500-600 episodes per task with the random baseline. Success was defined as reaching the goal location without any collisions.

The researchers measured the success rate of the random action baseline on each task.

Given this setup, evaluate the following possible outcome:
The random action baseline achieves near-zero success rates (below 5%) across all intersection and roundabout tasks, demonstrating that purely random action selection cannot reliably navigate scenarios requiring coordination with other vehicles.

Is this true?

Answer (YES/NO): NO